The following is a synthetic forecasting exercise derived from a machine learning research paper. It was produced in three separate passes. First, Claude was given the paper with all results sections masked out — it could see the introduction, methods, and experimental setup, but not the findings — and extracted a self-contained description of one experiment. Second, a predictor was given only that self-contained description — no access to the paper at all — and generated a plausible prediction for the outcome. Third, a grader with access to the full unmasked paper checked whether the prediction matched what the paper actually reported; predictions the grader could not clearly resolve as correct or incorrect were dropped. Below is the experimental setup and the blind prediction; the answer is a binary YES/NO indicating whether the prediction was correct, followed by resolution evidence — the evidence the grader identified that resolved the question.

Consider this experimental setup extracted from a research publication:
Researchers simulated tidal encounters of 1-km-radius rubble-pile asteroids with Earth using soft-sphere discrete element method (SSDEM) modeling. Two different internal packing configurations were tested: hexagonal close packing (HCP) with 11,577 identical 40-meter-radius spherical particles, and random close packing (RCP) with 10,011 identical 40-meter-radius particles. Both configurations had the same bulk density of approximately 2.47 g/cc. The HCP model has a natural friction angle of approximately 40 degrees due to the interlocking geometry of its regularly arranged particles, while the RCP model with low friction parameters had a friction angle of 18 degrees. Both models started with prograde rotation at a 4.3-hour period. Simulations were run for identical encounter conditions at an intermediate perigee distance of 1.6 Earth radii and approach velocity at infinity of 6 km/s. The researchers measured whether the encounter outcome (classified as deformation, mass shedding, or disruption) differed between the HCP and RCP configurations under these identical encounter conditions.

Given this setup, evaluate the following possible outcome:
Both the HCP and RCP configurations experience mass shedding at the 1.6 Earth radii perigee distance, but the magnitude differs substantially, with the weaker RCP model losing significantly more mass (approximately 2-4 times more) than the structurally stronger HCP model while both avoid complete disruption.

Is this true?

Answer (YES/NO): NO